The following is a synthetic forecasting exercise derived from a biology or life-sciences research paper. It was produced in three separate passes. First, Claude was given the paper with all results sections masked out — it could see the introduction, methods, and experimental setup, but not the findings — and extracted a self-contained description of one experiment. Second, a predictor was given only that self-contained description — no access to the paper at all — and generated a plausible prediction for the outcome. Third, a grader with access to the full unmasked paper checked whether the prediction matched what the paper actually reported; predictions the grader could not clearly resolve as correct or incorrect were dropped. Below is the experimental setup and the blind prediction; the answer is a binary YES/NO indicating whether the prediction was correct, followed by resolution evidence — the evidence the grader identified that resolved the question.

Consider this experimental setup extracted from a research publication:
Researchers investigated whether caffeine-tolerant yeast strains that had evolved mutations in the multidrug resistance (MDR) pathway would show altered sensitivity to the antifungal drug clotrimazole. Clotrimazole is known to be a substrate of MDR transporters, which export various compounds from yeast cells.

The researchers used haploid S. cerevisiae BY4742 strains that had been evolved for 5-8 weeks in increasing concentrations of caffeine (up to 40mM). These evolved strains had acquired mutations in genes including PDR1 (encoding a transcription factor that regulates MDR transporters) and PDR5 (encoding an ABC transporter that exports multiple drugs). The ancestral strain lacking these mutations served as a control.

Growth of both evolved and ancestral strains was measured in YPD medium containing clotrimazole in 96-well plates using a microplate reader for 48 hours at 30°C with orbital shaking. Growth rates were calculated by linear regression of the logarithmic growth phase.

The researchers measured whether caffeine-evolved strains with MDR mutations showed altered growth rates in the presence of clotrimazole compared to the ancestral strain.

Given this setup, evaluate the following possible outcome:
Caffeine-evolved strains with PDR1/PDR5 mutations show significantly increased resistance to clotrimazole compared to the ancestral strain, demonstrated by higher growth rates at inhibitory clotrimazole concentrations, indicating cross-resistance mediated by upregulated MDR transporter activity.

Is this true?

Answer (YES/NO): YES